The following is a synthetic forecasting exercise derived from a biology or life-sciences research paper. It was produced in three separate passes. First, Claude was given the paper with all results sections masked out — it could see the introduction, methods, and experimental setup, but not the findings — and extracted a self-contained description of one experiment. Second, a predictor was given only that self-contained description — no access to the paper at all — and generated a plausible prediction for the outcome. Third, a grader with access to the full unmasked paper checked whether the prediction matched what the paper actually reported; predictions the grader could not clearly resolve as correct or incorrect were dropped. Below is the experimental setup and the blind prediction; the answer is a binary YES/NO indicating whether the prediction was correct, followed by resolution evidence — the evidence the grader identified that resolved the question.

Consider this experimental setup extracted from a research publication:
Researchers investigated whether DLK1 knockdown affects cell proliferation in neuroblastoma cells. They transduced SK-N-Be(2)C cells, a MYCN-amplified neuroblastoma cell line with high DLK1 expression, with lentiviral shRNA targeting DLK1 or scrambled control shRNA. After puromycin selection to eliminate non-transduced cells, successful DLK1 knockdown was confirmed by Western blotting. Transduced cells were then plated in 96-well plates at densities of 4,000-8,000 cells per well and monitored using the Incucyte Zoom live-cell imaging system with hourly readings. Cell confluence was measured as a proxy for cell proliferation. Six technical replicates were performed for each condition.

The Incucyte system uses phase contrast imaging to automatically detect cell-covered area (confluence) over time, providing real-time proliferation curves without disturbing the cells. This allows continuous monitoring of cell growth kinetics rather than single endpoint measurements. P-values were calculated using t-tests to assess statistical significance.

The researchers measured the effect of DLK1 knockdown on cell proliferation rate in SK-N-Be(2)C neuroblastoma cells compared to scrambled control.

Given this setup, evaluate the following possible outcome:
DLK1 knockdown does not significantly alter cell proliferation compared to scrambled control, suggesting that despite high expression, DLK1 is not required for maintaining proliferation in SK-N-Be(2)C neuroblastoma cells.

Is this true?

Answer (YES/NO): YES